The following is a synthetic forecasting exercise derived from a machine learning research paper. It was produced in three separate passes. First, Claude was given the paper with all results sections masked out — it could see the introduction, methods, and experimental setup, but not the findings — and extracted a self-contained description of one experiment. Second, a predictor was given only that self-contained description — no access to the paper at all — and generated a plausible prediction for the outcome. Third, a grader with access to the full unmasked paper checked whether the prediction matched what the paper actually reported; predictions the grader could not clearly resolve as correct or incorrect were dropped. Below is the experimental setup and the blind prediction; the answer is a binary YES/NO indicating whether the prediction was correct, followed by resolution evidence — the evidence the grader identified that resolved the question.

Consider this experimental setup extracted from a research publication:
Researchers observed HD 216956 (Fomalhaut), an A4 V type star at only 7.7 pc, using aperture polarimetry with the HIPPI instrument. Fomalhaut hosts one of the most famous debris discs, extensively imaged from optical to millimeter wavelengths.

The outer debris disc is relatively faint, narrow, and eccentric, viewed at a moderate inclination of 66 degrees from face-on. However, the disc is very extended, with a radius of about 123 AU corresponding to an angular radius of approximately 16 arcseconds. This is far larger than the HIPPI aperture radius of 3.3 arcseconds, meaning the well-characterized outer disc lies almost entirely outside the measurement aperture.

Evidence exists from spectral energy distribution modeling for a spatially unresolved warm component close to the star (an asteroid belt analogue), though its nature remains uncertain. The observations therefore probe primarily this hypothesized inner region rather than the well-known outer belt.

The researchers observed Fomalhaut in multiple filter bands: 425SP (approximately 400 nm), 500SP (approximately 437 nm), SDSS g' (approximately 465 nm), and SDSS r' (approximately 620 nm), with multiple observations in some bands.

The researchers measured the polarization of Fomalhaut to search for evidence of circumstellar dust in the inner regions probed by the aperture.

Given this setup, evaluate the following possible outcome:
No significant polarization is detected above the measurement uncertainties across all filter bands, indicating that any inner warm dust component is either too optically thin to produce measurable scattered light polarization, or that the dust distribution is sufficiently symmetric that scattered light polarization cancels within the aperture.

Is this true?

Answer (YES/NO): NO